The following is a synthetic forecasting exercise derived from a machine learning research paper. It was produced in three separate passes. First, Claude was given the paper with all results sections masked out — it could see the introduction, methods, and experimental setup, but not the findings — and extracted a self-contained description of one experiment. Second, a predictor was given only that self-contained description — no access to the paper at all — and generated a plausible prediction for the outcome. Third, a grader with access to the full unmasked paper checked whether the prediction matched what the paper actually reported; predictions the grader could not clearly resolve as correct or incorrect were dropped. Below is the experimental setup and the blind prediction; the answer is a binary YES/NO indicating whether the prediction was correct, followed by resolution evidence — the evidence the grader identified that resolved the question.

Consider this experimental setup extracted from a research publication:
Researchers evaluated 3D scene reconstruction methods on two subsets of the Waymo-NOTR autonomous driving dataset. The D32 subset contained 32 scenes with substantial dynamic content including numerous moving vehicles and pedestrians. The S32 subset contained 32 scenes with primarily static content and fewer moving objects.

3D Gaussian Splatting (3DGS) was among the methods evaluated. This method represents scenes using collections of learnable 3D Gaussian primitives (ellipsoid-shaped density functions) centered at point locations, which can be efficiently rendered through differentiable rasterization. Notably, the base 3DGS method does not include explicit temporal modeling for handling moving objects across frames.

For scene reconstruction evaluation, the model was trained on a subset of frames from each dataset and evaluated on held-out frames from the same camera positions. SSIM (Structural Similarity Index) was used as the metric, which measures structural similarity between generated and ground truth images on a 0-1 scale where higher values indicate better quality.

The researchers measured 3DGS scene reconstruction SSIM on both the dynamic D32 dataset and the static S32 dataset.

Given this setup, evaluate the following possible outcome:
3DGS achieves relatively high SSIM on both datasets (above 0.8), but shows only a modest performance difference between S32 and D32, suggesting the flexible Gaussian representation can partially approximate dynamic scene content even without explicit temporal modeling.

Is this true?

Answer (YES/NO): YES